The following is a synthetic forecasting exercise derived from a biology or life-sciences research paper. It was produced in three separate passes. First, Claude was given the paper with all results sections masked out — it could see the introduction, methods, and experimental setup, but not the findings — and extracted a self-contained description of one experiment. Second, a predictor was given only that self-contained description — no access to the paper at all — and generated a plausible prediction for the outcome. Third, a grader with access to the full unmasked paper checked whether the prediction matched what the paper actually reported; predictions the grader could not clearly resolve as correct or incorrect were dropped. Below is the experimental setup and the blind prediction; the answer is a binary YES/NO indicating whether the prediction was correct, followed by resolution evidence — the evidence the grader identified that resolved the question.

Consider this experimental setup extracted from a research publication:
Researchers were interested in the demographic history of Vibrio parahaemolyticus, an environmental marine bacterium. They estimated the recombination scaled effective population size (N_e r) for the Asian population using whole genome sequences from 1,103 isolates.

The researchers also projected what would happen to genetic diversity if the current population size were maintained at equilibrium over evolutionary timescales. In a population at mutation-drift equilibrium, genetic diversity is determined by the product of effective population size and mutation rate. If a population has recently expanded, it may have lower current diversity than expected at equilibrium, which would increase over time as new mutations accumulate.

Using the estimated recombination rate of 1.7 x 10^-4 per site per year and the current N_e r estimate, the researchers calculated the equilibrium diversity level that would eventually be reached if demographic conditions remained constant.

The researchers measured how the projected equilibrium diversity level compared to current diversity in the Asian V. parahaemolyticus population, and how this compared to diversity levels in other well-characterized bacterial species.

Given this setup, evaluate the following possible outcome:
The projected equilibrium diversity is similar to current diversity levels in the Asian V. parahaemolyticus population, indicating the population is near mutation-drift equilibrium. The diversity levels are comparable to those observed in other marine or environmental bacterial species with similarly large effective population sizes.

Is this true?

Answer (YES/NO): NO